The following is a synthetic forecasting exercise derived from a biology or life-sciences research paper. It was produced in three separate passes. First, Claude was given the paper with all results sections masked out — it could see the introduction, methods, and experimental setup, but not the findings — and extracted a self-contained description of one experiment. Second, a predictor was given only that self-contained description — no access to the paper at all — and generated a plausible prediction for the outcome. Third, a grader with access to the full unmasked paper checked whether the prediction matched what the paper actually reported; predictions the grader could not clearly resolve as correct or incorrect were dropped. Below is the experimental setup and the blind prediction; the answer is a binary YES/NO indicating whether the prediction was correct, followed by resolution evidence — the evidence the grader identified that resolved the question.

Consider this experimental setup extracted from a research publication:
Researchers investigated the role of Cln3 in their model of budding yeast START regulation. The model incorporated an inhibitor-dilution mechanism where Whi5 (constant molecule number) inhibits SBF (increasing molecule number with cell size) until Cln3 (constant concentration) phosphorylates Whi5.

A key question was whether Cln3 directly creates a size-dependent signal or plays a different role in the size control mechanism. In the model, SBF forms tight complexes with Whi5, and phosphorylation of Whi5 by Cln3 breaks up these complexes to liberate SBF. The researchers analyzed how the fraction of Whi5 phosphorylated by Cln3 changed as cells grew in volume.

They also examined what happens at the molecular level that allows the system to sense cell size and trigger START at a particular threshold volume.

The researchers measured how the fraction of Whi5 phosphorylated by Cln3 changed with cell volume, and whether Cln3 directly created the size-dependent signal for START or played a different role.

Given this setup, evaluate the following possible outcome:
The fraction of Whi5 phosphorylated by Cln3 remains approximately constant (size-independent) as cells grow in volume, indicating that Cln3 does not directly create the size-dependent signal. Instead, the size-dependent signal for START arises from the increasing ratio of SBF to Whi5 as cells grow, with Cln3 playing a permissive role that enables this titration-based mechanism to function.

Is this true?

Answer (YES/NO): YES